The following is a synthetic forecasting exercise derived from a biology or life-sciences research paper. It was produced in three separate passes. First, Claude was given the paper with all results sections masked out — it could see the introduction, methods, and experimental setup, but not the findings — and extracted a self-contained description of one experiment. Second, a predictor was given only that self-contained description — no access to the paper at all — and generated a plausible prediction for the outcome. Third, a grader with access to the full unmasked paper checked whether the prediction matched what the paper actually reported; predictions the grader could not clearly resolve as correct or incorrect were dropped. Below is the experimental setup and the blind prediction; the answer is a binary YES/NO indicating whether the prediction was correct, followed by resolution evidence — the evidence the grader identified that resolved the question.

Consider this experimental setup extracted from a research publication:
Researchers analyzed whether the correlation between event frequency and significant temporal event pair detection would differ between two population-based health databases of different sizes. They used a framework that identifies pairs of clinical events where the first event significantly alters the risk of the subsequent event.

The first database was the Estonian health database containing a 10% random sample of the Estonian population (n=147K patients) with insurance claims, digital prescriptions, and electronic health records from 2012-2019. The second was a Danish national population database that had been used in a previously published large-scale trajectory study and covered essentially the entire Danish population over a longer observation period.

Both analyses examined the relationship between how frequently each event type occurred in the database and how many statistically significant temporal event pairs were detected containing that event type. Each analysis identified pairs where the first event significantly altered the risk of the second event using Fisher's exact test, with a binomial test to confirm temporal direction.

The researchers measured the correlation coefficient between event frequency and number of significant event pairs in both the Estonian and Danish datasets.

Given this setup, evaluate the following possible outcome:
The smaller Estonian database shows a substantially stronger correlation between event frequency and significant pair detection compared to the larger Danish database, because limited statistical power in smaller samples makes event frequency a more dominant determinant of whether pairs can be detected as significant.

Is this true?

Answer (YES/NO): NO